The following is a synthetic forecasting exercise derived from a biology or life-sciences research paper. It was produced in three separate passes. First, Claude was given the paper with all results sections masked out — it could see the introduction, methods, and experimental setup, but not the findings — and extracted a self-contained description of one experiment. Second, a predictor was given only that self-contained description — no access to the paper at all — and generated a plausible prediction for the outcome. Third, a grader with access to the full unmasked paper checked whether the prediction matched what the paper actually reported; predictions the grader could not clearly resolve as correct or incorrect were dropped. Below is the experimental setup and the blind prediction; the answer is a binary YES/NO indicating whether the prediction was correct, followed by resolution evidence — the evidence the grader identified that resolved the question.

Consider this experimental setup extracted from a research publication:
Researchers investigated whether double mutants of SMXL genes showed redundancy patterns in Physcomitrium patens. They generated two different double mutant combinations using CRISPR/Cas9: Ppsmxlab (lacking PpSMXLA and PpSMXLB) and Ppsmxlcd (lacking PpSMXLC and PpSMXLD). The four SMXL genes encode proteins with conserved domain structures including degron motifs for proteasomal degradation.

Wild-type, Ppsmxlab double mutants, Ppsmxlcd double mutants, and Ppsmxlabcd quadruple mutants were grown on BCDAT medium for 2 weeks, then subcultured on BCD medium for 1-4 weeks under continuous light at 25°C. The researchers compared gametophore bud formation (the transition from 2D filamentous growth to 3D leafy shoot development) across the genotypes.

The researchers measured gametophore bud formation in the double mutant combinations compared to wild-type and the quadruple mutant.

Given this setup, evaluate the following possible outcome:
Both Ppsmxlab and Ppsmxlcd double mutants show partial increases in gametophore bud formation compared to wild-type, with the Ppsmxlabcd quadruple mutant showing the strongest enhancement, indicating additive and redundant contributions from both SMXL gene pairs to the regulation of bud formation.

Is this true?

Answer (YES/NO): NO